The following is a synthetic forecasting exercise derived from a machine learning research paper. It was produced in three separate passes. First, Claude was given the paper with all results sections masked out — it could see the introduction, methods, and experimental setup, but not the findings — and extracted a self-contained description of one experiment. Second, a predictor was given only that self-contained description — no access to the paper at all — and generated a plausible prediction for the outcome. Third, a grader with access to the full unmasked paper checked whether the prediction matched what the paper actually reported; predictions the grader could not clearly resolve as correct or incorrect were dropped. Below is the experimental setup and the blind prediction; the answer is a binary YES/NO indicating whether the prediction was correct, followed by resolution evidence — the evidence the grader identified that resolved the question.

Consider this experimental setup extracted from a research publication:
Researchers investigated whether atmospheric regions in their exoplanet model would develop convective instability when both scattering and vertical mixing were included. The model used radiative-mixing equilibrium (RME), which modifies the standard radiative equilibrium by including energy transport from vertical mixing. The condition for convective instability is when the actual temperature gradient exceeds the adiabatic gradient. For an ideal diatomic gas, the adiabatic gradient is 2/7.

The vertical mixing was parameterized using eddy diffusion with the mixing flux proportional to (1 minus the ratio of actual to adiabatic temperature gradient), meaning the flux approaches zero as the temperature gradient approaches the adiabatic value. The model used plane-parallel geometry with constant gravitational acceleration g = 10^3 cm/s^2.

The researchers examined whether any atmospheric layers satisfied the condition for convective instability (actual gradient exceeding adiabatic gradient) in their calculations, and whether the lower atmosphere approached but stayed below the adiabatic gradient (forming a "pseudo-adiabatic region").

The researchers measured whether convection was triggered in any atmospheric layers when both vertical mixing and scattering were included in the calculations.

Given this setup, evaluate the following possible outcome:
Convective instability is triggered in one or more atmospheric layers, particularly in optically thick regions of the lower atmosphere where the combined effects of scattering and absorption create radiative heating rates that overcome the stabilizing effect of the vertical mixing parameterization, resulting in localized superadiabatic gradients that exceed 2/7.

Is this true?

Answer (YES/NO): NO